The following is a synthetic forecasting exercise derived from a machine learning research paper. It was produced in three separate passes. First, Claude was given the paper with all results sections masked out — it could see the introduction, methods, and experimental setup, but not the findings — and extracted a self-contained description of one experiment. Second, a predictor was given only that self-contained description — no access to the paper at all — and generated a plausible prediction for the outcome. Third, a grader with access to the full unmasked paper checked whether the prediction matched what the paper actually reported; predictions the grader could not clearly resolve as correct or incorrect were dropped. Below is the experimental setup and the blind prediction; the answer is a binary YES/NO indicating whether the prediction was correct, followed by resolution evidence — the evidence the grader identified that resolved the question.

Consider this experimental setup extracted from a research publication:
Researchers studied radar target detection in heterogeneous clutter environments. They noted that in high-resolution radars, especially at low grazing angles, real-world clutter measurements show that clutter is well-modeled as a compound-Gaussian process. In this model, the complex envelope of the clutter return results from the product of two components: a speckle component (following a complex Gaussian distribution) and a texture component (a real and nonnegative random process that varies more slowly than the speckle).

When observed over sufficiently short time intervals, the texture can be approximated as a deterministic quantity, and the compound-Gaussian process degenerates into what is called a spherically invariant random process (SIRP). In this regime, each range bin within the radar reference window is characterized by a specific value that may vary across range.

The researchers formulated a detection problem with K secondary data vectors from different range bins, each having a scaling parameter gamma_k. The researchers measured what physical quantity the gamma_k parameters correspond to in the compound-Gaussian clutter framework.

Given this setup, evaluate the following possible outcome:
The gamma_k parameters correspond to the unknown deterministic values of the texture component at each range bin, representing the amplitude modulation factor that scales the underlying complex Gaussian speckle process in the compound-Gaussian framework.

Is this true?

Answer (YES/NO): NO